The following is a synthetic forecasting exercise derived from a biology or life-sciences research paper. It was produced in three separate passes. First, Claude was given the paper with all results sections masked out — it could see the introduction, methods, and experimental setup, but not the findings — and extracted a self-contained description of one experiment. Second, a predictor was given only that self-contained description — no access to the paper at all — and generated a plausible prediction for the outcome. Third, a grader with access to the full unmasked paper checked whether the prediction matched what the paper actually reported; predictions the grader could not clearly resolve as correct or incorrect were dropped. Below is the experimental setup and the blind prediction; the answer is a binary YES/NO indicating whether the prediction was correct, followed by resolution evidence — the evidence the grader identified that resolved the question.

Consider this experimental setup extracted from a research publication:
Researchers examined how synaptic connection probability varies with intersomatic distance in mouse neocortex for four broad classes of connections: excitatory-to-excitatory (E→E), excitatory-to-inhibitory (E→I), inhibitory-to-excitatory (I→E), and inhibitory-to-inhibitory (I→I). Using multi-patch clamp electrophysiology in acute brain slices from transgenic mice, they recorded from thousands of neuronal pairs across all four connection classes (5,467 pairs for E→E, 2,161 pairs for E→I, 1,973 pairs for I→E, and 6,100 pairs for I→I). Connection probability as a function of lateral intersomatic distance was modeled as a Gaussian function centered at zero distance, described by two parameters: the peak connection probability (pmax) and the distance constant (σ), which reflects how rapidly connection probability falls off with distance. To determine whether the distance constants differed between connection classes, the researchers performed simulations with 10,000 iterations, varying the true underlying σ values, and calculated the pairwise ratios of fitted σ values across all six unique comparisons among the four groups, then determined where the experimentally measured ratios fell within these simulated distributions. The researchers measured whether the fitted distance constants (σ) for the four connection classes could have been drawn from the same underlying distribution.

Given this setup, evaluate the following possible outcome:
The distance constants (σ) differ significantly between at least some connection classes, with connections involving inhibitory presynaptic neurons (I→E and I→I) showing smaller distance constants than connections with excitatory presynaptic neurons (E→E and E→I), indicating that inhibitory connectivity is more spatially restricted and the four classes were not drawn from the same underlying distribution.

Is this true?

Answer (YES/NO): NO